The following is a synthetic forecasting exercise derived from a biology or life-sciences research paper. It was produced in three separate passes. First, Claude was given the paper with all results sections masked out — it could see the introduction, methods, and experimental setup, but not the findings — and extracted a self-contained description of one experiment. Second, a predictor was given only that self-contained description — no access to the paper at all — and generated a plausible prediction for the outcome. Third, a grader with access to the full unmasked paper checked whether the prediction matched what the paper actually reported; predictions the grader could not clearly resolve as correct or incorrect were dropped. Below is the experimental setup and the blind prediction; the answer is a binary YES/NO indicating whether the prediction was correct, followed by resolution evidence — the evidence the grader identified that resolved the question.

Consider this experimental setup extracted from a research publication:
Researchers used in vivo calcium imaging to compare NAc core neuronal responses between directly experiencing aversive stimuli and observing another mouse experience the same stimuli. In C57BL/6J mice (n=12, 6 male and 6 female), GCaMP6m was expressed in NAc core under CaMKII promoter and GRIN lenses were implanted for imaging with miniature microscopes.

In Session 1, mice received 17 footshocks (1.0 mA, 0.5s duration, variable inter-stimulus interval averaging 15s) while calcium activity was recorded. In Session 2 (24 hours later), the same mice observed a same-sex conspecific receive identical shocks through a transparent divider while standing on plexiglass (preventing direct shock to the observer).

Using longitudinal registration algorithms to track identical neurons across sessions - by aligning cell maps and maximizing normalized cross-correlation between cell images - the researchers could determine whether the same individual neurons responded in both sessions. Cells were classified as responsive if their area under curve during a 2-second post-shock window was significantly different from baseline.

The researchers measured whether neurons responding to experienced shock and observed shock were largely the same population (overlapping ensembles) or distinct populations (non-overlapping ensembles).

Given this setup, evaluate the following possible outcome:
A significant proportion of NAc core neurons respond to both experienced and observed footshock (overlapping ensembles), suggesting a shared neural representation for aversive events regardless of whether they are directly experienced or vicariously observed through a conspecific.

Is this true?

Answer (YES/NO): YES